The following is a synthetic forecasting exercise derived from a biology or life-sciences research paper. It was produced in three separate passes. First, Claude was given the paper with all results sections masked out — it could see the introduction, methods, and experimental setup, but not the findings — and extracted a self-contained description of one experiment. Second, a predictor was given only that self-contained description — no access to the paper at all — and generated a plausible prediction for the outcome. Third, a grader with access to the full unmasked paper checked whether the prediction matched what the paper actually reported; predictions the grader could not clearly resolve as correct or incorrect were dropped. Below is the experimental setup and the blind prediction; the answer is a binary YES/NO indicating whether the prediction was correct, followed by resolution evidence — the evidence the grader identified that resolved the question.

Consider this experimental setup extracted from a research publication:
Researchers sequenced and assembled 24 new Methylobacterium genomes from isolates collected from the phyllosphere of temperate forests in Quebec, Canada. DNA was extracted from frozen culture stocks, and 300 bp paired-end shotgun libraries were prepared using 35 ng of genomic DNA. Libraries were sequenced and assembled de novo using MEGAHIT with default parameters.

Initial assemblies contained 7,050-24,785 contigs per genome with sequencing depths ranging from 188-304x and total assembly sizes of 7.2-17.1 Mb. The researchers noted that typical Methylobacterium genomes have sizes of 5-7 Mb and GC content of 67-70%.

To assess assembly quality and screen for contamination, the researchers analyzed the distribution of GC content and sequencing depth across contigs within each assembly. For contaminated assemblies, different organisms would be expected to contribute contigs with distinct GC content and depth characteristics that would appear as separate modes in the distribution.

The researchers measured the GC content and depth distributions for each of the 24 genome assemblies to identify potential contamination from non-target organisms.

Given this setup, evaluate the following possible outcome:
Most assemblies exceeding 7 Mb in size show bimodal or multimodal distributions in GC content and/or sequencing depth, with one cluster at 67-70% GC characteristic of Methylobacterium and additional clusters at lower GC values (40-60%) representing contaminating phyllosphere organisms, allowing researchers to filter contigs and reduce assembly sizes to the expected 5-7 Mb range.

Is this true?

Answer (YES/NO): NO